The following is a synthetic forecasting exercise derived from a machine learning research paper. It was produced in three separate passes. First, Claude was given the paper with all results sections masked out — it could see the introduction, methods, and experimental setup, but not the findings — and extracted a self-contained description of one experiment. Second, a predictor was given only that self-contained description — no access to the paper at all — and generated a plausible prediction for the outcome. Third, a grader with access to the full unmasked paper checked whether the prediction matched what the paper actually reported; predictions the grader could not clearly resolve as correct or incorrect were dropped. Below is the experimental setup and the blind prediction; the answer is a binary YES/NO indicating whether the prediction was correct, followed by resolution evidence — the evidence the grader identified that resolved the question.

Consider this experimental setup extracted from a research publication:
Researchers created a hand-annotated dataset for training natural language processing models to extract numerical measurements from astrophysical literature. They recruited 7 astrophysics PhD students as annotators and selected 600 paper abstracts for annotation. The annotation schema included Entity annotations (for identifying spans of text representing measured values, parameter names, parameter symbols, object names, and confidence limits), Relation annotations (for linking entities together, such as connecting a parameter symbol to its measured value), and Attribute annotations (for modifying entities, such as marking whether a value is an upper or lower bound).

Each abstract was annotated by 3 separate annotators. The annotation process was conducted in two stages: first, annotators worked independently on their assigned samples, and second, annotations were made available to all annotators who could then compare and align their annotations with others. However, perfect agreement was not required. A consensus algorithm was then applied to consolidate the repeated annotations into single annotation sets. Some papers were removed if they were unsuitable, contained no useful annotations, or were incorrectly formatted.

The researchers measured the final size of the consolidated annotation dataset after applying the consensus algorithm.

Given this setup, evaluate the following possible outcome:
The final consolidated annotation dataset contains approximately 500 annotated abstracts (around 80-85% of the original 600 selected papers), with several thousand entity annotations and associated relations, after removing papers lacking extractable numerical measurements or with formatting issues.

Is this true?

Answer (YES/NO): NO